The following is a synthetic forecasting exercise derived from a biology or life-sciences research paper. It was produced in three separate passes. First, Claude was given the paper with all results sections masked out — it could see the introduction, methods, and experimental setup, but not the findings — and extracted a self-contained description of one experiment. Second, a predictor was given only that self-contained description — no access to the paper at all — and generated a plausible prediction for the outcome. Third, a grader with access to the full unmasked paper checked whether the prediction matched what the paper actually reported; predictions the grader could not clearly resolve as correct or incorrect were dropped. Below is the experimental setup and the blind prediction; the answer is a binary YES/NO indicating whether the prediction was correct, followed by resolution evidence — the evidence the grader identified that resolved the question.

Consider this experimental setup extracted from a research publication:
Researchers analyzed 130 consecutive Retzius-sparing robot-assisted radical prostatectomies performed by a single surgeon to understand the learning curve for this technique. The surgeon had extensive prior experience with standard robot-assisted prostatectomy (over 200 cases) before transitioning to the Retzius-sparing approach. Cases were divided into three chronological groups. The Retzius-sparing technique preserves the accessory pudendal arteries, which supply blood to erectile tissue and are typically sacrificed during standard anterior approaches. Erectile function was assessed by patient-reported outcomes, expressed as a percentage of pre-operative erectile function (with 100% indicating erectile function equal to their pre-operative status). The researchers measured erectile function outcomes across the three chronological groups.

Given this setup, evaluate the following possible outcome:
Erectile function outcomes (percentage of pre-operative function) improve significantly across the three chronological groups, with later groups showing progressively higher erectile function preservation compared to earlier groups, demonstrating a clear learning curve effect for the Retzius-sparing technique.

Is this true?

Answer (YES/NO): NO